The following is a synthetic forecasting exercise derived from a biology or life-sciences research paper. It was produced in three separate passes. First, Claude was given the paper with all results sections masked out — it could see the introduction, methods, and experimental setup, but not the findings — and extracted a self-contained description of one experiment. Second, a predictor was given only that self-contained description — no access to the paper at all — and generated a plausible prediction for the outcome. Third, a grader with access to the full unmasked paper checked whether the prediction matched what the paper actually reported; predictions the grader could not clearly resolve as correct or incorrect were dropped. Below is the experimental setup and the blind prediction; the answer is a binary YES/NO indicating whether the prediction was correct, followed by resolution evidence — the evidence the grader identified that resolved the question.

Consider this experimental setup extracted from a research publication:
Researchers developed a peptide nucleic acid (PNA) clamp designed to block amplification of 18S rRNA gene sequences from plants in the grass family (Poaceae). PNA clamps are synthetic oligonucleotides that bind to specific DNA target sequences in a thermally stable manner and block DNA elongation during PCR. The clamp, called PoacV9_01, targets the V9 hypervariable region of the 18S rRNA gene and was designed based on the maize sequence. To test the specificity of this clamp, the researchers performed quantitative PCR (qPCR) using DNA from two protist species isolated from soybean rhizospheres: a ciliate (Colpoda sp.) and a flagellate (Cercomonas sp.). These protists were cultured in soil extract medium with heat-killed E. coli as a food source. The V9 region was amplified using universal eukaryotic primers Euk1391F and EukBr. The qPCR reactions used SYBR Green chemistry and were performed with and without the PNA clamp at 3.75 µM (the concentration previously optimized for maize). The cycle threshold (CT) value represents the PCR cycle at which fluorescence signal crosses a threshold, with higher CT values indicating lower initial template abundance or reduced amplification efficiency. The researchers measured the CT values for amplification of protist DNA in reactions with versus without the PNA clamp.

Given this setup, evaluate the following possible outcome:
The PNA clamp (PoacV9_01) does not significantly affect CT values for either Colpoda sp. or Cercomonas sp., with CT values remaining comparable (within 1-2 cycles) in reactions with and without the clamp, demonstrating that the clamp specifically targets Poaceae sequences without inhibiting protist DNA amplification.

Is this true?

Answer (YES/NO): YES